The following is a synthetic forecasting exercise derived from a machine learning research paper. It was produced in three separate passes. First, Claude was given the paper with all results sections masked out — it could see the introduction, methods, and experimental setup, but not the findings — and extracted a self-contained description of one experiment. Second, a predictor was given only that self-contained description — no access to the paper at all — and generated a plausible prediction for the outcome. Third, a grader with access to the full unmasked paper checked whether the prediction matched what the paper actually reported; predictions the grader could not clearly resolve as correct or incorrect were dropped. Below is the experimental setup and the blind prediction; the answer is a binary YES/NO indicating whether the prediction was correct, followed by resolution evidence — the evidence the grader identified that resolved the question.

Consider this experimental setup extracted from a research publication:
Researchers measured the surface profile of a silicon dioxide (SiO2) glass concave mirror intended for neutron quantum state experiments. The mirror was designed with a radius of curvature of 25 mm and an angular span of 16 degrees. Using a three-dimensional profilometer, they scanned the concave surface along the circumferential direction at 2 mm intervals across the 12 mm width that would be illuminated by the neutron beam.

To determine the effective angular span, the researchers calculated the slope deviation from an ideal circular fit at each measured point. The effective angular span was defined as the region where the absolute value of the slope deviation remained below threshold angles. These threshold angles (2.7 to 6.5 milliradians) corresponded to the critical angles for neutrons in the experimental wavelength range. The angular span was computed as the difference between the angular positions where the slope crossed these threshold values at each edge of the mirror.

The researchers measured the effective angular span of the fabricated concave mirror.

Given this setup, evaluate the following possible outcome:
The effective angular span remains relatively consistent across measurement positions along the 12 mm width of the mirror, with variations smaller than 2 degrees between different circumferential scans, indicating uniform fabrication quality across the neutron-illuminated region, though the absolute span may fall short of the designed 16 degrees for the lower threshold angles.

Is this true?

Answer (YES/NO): YES